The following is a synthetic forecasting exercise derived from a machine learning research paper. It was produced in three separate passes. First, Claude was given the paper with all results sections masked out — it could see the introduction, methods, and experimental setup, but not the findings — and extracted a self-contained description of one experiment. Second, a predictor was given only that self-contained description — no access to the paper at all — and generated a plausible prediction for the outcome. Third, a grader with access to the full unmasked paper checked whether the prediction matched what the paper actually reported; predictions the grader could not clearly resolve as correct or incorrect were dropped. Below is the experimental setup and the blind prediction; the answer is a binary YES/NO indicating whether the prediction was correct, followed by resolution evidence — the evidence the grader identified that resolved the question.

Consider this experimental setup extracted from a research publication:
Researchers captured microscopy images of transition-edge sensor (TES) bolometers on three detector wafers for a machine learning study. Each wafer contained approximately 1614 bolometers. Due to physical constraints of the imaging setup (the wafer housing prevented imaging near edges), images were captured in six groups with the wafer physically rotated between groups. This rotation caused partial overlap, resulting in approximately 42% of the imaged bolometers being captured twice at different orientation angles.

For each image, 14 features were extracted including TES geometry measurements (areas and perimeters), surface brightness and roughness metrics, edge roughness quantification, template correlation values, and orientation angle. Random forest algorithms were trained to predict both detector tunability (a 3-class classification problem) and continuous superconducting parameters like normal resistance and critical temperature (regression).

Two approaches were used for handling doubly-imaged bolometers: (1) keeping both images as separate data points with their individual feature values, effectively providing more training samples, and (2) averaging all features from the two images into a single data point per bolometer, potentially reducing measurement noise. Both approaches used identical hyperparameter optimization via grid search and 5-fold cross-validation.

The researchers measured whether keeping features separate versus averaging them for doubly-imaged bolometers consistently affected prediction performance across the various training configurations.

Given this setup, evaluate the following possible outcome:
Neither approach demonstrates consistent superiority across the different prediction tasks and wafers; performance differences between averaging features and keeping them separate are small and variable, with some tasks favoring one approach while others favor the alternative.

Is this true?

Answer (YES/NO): YES